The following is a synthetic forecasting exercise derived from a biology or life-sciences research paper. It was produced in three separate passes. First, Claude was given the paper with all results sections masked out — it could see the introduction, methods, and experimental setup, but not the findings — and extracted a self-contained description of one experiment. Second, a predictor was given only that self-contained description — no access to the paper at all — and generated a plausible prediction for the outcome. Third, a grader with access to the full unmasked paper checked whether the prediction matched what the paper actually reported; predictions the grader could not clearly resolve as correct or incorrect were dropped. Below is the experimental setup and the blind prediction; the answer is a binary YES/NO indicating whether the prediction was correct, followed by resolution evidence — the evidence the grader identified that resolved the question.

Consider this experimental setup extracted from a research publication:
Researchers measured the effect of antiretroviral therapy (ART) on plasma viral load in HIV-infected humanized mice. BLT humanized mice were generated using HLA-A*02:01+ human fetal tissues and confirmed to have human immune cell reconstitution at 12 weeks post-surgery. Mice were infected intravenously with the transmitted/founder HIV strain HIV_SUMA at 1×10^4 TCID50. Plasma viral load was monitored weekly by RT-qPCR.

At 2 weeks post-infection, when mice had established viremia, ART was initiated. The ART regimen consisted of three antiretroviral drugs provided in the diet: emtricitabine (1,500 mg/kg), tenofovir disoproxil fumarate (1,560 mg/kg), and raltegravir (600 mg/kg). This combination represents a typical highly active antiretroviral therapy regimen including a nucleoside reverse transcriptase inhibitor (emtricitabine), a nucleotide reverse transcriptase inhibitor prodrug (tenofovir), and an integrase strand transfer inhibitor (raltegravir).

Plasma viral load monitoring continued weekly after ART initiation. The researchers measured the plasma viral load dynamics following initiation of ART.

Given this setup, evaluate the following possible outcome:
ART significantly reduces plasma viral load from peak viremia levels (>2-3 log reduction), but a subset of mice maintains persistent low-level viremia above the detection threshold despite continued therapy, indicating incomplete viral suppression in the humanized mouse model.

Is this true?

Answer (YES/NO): NO